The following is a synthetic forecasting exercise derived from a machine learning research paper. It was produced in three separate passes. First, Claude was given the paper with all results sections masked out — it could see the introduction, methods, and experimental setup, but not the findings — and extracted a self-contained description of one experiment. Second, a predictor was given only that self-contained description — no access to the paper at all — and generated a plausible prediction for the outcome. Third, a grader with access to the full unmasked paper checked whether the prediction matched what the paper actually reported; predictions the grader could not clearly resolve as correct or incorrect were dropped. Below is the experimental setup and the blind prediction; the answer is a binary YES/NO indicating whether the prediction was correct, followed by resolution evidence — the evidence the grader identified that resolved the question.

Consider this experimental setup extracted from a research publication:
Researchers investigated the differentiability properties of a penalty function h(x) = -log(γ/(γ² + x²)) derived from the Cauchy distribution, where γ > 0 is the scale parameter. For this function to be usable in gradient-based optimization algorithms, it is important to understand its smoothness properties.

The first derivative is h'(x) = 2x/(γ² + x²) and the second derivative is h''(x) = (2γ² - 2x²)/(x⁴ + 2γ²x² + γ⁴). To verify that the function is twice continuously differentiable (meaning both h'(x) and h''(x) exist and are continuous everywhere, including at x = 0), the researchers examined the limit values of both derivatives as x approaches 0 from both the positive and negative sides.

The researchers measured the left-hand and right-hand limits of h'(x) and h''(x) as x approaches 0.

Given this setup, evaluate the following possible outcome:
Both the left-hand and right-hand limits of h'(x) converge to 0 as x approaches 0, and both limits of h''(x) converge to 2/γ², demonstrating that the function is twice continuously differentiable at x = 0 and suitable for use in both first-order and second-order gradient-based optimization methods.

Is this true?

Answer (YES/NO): YES